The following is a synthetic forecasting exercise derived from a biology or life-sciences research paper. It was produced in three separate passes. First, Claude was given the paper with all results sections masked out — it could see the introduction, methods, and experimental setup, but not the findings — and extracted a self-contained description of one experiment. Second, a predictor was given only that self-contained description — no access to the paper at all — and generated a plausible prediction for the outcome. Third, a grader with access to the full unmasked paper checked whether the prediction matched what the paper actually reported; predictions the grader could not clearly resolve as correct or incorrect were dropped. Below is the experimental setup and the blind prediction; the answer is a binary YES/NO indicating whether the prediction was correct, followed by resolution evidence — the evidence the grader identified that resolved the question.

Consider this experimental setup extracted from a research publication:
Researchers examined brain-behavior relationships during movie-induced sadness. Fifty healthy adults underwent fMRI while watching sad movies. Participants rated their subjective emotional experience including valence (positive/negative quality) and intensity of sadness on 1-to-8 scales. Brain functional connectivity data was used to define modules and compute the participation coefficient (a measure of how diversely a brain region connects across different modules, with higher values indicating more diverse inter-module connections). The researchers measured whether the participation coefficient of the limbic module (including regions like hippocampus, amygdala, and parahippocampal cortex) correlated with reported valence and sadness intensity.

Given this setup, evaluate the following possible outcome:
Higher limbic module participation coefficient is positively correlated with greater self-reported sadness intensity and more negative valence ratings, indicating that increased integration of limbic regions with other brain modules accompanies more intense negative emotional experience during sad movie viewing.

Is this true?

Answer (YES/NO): YES